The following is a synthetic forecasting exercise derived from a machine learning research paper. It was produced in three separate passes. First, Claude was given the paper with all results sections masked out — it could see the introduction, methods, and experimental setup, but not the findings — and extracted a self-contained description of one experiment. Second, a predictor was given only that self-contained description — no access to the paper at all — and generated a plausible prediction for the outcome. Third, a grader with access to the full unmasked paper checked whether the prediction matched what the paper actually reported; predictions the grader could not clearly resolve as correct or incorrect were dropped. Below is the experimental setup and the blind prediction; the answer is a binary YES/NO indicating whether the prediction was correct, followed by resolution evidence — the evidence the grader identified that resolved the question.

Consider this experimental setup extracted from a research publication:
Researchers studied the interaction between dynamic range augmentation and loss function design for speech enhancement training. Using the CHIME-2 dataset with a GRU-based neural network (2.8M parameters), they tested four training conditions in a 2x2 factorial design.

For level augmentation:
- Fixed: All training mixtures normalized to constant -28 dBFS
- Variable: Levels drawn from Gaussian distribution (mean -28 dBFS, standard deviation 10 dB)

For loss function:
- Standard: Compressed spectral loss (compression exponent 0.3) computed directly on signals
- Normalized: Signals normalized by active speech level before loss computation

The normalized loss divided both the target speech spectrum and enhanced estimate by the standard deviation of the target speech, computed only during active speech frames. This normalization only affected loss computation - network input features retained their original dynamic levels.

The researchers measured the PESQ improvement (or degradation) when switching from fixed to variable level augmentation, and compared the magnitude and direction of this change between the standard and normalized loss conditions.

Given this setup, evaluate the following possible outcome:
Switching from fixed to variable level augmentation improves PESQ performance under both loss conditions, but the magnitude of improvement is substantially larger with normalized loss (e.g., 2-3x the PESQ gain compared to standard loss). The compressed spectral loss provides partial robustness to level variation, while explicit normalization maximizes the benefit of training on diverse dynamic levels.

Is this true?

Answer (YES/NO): NO